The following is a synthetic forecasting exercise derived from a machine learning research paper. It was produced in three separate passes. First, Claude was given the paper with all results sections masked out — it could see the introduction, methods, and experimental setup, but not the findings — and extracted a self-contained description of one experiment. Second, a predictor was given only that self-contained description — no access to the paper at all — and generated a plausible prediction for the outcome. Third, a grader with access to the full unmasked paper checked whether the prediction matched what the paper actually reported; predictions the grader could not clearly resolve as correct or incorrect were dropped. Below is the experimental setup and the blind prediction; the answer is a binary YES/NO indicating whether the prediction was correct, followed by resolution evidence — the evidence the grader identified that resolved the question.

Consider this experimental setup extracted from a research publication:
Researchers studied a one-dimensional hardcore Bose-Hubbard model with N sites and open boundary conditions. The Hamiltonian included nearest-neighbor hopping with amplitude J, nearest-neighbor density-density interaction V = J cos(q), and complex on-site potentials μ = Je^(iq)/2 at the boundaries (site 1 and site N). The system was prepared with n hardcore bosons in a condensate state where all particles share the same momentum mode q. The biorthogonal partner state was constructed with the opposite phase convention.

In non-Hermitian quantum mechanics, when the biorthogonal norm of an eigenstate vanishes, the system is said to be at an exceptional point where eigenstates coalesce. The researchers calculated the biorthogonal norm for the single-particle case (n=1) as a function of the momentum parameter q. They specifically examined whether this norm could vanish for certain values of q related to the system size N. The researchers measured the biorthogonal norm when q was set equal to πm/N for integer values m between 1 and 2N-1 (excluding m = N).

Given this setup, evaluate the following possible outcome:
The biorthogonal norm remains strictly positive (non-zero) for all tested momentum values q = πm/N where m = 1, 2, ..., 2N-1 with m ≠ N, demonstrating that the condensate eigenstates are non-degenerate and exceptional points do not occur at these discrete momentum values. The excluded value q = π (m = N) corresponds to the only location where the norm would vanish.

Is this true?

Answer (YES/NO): NO